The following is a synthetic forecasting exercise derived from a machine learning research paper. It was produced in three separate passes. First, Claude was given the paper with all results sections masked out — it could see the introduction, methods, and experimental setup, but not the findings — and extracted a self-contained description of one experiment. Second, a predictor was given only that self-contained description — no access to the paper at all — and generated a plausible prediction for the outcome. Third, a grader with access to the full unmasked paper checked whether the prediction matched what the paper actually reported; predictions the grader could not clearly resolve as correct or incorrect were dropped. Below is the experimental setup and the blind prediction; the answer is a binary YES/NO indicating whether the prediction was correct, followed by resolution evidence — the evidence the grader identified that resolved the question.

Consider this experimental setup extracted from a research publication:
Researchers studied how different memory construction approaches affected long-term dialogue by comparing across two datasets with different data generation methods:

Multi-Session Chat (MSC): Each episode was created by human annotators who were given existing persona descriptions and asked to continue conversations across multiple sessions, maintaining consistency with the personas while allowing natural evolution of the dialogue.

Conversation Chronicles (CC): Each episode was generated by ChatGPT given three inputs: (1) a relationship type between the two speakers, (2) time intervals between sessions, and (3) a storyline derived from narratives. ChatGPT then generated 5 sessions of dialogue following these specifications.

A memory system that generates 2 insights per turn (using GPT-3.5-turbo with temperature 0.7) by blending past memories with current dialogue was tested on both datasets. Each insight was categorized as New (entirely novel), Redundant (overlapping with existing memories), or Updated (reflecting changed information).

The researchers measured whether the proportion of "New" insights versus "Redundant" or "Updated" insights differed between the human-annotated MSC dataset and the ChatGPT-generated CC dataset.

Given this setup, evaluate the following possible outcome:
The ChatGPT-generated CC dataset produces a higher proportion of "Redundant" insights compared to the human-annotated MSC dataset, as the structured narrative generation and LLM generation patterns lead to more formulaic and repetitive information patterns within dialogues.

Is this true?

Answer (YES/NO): YES